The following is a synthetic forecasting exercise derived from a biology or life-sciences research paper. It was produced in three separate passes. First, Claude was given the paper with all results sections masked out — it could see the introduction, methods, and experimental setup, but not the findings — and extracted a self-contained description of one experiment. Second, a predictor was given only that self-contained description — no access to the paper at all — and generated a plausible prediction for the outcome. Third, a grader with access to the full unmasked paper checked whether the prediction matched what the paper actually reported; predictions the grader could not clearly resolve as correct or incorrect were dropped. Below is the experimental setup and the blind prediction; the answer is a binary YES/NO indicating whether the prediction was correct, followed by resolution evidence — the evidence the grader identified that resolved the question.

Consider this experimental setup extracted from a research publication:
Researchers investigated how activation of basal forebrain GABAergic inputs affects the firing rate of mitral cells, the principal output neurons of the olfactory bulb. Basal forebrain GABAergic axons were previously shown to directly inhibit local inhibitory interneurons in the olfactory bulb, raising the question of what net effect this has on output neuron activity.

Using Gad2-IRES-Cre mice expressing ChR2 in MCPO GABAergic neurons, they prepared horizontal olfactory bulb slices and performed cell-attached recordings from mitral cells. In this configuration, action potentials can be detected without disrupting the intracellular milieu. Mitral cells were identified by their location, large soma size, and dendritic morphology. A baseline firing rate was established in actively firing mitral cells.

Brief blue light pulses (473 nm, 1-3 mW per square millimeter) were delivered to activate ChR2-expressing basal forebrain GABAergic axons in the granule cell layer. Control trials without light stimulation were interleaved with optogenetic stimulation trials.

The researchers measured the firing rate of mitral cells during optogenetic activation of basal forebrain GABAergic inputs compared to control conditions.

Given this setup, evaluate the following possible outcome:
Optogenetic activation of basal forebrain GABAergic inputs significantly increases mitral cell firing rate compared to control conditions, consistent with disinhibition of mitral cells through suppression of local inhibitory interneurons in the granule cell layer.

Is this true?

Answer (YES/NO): YES